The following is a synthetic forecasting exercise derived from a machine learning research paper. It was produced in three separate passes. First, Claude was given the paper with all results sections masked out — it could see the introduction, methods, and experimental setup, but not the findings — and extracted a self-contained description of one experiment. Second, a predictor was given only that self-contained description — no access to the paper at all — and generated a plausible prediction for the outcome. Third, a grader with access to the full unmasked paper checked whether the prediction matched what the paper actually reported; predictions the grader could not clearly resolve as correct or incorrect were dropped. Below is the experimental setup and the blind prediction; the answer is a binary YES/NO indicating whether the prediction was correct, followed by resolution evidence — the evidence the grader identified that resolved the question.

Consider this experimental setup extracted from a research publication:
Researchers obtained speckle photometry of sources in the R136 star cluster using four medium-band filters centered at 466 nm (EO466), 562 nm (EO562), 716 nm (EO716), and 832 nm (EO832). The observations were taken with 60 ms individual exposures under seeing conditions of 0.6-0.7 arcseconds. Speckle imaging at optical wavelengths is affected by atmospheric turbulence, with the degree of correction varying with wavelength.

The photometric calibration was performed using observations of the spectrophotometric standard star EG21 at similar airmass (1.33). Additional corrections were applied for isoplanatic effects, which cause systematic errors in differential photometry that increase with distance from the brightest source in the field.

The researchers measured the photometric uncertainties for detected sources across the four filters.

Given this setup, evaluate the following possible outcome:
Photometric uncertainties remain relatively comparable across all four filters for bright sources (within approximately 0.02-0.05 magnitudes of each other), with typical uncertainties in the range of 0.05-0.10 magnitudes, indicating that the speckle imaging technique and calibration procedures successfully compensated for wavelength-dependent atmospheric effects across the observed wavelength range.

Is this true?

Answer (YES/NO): NO